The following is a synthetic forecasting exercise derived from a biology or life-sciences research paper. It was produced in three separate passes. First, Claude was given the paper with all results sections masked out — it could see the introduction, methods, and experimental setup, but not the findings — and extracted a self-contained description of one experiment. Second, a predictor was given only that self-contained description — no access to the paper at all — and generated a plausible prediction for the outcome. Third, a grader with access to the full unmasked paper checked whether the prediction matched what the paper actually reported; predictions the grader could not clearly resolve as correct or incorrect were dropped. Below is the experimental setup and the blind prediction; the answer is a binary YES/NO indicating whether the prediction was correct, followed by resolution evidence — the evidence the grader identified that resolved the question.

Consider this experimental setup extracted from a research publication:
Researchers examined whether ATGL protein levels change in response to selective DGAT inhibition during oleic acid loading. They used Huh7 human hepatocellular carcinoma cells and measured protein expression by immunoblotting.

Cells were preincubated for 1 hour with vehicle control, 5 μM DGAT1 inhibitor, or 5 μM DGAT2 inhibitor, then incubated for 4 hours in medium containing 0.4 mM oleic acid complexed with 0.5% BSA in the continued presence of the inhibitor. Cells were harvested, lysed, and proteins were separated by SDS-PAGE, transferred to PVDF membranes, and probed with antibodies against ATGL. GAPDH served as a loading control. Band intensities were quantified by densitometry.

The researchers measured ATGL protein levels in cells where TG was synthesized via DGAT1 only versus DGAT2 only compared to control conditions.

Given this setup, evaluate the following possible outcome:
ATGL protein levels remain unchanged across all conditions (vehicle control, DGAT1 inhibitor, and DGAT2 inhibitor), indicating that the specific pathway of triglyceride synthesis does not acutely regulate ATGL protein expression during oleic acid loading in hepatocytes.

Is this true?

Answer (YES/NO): YES